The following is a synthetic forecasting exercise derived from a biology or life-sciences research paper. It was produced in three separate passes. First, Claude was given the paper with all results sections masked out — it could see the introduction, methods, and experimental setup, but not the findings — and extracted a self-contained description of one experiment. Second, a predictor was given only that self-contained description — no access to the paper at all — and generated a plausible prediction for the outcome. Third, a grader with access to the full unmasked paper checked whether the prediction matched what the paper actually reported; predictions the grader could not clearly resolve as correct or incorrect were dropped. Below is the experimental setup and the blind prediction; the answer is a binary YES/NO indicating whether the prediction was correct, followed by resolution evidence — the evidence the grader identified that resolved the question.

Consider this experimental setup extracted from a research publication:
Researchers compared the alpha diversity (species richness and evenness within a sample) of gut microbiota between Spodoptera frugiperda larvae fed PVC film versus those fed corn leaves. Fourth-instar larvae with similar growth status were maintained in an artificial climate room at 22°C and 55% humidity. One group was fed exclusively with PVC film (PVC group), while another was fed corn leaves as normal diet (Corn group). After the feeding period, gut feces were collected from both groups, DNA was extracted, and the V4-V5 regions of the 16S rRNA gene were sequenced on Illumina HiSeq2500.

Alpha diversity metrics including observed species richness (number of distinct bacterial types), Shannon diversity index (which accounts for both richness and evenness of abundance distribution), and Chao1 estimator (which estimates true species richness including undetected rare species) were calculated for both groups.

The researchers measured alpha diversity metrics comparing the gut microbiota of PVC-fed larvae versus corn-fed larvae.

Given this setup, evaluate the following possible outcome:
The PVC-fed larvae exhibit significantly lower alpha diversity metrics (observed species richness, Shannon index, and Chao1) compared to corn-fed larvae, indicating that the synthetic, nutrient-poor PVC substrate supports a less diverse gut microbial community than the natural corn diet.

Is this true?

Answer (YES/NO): NO